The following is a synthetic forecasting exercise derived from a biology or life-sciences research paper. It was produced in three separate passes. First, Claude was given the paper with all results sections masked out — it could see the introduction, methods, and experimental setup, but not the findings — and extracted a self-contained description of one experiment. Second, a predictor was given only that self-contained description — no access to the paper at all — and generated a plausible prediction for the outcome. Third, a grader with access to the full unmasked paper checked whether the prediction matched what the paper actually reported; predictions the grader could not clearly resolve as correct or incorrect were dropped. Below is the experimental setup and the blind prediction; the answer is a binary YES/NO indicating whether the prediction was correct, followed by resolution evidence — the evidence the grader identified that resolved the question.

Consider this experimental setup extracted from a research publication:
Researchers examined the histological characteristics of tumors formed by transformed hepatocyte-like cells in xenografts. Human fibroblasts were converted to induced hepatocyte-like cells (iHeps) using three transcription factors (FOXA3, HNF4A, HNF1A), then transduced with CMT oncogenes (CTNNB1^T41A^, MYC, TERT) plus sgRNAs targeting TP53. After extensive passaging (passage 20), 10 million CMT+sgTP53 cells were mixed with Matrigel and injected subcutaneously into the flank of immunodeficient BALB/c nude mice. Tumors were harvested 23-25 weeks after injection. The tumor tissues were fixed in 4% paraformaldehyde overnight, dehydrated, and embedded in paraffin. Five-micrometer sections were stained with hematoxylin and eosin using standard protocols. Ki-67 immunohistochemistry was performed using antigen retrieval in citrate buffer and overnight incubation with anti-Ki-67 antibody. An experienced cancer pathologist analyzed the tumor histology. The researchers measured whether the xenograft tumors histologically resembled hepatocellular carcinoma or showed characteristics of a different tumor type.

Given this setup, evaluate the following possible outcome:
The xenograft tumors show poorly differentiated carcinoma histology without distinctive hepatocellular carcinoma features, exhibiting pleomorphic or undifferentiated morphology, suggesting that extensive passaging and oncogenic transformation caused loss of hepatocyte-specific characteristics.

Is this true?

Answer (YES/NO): NO